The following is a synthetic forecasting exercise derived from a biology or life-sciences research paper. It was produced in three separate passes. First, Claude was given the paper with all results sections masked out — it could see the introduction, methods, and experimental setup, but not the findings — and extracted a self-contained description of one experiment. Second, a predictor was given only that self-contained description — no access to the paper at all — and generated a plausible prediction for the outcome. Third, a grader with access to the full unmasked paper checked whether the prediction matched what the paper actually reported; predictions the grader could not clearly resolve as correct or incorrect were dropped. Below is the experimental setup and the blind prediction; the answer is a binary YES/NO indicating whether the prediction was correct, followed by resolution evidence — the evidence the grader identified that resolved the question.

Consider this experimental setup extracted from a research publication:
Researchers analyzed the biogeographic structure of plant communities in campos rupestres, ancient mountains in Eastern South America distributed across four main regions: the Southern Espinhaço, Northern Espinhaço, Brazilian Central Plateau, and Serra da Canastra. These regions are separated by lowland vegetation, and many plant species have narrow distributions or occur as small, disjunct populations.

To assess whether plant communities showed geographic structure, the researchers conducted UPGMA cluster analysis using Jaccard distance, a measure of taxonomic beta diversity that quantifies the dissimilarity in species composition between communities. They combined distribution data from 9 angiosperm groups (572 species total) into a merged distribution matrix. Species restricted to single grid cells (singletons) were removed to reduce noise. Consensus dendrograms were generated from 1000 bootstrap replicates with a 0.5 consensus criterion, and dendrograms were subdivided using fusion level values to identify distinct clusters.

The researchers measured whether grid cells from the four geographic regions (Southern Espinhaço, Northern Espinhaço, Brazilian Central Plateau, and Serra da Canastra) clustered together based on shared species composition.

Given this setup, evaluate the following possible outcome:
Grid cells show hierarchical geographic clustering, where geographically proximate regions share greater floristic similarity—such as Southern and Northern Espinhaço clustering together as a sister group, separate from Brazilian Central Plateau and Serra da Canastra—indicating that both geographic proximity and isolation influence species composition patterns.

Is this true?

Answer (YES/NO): NO